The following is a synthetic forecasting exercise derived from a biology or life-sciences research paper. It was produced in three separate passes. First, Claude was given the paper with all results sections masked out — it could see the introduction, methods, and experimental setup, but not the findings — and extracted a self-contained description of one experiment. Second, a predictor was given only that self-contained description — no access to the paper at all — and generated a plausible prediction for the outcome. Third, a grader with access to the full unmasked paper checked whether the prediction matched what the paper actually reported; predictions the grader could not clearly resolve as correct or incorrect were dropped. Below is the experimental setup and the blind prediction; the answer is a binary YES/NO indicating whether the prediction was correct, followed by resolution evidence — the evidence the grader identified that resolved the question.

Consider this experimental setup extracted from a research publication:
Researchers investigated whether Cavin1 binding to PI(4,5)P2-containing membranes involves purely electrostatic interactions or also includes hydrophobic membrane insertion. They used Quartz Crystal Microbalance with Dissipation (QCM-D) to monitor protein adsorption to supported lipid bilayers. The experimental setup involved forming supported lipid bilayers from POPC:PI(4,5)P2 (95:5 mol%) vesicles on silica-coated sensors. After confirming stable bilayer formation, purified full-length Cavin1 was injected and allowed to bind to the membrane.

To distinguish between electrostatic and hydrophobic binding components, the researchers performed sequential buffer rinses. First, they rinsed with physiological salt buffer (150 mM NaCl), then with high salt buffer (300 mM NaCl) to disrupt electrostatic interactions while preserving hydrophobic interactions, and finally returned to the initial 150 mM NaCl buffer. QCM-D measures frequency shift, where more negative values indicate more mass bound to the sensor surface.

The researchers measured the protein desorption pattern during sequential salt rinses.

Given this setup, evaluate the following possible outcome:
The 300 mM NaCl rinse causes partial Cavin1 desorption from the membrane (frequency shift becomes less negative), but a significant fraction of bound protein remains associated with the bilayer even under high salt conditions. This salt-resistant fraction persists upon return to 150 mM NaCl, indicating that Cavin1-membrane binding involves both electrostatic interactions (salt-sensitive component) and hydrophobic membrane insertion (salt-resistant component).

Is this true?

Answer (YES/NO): NO